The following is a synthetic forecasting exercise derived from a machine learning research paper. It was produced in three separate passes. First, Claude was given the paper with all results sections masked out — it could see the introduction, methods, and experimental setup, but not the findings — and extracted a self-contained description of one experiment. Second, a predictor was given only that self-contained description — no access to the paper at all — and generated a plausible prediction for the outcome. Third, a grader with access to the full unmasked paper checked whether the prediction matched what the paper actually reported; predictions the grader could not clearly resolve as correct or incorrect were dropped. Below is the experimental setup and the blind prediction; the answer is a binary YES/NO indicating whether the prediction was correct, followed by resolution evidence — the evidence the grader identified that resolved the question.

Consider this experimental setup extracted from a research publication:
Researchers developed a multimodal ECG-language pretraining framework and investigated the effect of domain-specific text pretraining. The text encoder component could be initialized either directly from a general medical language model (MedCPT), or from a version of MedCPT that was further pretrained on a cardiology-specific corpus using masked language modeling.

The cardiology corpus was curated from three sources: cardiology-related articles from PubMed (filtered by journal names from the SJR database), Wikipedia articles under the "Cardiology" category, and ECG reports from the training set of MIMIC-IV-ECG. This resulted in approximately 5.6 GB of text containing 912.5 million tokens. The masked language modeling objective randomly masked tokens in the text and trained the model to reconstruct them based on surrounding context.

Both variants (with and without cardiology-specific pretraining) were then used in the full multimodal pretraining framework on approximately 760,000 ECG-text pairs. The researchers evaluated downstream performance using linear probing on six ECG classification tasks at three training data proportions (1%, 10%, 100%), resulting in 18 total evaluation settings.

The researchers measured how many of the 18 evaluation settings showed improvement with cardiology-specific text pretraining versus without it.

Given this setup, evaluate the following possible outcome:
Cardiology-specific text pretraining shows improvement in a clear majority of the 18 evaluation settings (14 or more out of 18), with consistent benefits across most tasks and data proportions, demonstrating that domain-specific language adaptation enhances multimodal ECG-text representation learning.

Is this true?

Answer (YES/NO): NO